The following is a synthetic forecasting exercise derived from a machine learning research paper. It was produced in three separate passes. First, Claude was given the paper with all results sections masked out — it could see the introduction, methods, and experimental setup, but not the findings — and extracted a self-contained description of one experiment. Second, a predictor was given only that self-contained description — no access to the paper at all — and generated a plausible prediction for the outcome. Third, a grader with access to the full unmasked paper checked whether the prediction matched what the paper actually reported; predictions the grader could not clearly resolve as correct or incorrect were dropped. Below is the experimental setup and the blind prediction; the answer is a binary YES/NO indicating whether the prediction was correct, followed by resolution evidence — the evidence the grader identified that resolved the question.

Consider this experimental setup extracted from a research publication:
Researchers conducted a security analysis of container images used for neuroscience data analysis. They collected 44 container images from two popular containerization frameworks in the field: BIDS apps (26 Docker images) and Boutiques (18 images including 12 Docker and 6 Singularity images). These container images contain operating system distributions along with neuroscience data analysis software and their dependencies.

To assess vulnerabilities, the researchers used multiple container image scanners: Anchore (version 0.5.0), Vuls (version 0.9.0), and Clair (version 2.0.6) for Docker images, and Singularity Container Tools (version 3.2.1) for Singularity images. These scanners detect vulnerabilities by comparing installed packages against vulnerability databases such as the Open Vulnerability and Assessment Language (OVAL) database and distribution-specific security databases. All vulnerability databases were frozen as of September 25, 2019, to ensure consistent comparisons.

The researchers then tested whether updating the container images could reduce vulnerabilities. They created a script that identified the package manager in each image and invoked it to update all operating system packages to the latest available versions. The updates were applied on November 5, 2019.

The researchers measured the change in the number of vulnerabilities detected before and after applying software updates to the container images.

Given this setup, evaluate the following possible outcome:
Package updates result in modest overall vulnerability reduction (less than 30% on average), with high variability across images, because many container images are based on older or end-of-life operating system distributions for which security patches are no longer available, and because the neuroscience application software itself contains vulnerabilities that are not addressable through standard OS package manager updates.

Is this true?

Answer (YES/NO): NO